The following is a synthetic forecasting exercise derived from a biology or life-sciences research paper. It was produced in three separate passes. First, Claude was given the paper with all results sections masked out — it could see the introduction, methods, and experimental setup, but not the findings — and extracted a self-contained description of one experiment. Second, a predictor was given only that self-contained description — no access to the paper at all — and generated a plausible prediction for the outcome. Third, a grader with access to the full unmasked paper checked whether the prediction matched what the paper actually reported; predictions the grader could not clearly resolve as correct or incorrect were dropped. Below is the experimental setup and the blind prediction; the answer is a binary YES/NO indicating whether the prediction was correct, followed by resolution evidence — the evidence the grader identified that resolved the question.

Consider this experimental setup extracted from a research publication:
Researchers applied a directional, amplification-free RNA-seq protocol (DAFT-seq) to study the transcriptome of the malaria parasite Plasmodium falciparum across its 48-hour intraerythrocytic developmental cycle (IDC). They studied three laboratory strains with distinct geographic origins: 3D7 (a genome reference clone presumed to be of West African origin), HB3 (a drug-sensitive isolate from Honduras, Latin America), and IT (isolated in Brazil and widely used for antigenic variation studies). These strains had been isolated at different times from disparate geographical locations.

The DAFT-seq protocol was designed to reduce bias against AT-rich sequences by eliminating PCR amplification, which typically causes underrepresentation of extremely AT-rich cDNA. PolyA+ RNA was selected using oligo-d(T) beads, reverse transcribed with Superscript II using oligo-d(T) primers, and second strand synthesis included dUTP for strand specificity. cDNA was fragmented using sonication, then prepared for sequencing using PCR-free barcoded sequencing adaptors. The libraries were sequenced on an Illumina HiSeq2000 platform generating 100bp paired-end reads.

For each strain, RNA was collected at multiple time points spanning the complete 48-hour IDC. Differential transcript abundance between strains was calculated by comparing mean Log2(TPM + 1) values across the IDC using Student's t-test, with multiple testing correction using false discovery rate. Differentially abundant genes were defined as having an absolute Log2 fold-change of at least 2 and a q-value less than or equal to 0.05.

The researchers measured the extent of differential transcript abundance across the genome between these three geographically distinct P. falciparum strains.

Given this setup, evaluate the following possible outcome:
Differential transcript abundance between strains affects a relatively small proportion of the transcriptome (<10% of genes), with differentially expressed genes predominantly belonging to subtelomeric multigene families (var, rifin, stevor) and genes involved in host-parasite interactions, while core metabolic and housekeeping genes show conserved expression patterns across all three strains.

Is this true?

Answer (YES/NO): NO